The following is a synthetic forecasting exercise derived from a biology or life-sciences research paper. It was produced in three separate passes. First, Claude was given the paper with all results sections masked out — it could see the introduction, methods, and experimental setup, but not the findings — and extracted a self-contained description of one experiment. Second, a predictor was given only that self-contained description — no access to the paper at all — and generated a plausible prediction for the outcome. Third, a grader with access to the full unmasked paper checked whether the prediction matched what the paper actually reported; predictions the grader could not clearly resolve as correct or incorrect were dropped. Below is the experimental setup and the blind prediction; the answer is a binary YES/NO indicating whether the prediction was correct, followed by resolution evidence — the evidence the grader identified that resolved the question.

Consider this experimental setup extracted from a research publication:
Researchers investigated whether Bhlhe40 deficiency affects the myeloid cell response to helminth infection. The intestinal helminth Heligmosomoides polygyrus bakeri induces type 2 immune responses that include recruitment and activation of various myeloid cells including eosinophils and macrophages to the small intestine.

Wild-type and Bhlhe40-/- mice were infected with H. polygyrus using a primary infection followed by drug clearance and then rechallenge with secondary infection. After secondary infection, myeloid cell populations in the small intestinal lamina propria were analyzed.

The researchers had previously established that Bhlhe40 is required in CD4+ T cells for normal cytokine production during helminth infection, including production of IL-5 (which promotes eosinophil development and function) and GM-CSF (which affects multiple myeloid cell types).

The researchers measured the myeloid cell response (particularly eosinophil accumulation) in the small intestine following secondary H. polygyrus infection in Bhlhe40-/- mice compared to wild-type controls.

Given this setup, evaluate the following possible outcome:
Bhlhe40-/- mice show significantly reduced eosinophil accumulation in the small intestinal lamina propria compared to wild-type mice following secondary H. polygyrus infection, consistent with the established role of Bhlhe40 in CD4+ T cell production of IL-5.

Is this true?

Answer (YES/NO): YES